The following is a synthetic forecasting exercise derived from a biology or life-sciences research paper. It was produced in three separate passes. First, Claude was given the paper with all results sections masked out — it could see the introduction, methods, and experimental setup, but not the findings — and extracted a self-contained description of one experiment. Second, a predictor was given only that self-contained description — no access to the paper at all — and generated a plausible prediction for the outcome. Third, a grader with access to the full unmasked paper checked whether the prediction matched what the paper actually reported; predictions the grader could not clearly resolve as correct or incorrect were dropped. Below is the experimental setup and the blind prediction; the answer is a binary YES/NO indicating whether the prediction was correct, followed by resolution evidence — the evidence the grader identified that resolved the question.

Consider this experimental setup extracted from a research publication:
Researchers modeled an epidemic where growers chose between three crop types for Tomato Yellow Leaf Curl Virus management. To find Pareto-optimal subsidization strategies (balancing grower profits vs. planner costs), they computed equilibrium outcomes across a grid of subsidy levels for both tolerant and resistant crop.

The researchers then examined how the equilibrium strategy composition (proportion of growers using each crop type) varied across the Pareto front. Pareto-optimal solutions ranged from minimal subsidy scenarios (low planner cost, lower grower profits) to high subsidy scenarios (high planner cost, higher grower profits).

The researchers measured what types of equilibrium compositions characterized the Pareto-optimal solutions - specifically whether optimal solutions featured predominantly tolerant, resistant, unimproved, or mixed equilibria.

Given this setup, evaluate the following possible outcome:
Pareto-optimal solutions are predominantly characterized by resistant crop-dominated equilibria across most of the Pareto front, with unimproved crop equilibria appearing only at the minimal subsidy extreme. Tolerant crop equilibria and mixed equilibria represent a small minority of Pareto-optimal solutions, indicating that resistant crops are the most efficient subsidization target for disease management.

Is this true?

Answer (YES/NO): NO